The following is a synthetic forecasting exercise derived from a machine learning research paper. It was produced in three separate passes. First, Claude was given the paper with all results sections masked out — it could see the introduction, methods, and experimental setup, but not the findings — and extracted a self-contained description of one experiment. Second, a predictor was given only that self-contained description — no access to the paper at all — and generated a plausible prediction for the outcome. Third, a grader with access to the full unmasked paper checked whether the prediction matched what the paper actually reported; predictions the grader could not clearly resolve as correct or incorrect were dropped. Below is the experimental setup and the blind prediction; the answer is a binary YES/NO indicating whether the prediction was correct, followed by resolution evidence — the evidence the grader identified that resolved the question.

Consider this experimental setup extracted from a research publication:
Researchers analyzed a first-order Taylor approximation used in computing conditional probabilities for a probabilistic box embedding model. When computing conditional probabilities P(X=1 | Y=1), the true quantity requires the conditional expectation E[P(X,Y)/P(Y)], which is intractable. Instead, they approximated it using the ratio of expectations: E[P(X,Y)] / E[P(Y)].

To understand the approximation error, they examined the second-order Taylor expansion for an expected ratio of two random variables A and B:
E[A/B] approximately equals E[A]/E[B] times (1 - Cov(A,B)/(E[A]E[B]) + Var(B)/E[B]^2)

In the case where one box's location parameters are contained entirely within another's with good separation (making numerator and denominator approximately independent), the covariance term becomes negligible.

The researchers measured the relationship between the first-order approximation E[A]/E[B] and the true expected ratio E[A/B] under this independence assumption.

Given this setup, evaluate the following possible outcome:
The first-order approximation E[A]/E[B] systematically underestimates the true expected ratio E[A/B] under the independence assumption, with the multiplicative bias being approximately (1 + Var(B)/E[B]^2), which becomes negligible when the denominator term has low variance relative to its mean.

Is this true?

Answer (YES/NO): YES